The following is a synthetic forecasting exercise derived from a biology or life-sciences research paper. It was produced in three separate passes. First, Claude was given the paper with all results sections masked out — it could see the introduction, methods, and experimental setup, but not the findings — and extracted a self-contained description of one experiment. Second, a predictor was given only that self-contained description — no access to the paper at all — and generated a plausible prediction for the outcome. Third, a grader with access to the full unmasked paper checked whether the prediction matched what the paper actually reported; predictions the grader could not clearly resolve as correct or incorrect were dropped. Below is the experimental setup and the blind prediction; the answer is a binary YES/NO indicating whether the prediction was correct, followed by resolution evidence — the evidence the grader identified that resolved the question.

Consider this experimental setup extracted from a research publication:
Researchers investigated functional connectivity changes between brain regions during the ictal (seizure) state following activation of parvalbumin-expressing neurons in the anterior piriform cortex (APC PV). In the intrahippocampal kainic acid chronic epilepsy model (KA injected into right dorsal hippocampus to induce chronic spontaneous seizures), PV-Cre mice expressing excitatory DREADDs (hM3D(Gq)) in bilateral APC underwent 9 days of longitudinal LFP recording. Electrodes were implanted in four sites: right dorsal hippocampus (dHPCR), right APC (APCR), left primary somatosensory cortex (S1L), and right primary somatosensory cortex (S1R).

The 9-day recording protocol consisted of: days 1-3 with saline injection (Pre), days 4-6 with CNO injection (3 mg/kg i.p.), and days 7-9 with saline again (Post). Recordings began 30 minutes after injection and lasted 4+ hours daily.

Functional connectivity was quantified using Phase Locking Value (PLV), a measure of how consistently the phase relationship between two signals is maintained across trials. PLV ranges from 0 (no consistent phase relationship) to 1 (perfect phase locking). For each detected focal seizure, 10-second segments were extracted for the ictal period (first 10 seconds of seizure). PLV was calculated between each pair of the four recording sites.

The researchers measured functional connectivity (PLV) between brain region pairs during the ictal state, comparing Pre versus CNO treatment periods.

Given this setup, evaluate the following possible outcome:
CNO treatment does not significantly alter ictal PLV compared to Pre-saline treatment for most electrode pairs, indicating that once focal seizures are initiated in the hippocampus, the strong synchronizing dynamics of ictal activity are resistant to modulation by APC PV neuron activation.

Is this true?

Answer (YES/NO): NO